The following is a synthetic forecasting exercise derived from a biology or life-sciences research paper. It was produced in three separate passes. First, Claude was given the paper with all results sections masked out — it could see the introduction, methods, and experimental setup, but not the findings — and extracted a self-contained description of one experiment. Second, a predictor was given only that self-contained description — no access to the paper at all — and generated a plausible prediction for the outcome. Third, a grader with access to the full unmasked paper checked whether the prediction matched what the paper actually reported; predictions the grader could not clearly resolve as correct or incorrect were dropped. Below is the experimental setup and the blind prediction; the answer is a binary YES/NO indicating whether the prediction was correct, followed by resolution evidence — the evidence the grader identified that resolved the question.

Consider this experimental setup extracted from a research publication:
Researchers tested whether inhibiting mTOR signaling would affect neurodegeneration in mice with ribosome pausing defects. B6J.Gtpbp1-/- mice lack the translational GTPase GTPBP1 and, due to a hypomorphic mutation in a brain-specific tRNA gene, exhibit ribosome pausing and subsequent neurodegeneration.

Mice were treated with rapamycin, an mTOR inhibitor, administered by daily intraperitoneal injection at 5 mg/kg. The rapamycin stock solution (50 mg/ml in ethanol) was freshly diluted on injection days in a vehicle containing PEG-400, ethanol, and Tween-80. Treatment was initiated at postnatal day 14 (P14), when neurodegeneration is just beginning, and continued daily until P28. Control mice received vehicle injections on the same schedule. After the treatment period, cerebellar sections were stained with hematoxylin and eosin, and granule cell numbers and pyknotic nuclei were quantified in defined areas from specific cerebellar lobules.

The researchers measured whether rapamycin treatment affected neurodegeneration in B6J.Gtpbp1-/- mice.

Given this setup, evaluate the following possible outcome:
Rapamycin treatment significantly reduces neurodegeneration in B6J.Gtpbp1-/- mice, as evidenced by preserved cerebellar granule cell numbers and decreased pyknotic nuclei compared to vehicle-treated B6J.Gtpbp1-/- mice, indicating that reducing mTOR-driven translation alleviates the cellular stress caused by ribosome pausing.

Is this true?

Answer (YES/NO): NO